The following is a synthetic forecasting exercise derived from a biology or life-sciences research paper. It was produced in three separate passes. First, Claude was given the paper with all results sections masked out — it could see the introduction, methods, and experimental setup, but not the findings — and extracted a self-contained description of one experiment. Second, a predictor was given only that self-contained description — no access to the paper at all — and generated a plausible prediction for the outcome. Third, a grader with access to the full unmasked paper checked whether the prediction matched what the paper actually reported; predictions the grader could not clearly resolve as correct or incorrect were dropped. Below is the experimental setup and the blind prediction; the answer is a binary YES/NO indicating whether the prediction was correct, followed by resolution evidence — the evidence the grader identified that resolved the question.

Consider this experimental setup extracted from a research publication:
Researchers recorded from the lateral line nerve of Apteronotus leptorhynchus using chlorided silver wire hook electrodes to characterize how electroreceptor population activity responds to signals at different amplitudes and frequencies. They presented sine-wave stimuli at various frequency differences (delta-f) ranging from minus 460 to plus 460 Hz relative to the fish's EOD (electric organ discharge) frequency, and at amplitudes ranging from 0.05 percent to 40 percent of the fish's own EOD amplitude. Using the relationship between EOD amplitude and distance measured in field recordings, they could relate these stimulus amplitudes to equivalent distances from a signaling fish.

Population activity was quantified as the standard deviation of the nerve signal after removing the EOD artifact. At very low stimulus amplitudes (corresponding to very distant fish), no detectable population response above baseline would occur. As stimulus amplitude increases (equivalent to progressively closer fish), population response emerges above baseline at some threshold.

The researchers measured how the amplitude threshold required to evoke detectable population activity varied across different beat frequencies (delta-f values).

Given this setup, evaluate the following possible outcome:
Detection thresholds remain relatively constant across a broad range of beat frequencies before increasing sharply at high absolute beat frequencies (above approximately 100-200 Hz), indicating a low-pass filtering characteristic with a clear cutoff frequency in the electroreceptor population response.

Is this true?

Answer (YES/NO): NO